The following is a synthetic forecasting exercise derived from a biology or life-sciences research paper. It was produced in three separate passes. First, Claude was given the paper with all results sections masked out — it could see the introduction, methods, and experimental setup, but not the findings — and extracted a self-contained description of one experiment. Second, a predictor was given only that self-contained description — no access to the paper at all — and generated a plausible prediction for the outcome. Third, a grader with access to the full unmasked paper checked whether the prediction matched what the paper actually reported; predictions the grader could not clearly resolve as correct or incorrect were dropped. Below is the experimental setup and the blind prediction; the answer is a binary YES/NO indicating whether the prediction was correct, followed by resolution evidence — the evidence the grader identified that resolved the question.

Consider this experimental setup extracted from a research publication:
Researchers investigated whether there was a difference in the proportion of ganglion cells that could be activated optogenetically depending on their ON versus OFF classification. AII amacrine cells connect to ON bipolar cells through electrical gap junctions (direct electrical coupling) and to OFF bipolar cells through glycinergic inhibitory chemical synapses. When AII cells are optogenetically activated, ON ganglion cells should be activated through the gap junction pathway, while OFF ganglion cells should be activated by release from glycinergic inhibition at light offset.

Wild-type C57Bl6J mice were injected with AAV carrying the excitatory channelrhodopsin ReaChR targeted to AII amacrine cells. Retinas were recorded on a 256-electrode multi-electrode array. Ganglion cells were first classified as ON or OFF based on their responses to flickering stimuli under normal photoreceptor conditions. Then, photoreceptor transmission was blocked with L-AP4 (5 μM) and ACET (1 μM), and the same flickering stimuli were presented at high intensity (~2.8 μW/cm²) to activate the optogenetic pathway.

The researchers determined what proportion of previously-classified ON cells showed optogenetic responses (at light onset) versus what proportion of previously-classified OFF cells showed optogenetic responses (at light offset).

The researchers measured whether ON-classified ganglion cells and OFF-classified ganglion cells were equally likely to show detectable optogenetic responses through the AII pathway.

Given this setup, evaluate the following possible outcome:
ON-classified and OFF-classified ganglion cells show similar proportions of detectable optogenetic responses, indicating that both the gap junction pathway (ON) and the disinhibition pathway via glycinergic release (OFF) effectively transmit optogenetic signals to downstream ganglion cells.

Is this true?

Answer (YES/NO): NO